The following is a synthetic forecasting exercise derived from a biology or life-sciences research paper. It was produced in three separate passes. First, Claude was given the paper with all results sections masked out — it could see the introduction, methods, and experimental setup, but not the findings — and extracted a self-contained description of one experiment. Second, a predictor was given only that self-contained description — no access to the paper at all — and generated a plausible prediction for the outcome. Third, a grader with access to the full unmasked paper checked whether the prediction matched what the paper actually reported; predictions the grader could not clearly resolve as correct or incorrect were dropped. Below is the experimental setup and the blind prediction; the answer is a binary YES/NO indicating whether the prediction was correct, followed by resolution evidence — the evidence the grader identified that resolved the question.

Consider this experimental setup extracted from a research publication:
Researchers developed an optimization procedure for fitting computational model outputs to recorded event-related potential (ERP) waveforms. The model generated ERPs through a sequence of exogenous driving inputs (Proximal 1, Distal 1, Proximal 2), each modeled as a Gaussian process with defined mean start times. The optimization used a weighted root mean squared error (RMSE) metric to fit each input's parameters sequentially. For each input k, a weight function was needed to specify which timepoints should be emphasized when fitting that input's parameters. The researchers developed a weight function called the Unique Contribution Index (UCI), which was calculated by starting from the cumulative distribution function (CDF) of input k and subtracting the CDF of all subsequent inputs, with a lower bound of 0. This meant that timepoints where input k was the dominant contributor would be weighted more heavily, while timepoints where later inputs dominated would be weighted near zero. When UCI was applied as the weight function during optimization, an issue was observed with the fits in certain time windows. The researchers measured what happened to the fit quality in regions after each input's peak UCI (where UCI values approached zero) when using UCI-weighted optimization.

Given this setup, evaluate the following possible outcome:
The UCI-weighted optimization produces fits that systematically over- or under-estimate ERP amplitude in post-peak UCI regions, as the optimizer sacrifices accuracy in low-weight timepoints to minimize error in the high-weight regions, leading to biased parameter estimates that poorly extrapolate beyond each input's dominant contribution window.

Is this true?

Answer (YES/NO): NO